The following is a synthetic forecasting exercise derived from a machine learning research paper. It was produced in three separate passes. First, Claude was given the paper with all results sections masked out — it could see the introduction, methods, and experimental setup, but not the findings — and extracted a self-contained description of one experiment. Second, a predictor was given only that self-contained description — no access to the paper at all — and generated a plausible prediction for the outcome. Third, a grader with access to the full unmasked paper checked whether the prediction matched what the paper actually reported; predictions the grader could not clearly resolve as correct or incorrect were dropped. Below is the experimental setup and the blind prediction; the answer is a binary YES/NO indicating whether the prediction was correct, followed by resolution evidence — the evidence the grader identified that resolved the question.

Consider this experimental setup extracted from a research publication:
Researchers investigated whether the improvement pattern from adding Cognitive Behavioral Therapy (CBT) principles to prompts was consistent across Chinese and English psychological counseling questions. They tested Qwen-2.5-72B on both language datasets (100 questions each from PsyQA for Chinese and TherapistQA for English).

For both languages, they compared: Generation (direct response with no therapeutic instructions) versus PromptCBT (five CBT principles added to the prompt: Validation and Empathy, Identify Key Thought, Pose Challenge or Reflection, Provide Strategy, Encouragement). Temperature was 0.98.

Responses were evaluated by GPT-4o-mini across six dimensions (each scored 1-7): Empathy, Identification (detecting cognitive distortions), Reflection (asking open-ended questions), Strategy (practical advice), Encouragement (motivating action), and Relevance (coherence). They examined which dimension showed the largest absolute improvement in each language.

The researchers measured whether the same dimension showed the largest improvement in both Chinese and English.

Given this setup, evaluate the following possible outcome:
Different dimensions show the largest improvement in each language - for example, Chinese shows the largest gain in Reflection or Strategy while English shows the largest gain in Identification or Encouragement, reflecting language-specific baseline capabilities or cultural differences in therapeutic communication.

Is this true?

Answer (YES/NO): NO